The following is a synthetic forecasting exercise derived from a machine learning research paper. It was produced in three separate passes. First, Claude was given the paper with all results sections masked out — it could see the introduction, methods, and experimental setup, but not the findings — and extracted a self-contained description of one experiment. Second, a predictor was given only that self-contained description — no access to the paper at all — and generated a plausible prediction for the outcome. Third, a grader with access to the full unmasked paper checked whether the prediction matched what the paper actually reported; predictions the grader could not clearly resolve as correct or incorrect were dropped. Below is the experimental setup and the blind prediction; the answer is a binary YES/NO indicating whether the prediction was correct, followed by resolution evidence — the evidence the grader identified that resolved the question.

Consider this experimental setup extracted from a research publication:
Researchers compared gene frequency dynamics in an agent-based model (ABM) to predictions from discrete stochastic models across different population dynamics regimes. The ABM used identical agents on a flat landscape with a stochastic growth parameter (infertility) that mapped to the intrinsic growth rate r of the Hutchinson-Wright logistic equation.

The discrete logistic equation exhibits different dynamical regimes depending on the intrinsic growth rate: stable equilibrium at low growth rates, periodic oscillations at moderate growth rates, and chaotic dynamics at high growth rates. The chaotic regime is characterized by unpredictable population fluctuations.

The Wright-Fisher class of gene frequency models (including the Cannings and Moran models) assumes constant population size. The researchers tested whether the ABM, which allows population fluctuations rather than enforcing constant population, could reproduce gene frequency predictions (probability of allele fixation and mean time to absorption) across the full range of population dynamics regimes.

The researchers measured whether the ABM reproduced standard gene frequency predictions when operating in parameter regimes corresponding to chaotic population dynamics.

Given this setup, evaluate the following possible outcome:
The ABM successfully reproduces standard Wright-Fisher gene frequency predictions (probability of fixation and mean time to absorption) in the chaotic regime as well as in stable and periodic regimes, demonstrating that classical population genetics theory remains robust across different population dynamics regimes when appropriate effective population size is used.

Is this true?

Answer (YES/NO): NO